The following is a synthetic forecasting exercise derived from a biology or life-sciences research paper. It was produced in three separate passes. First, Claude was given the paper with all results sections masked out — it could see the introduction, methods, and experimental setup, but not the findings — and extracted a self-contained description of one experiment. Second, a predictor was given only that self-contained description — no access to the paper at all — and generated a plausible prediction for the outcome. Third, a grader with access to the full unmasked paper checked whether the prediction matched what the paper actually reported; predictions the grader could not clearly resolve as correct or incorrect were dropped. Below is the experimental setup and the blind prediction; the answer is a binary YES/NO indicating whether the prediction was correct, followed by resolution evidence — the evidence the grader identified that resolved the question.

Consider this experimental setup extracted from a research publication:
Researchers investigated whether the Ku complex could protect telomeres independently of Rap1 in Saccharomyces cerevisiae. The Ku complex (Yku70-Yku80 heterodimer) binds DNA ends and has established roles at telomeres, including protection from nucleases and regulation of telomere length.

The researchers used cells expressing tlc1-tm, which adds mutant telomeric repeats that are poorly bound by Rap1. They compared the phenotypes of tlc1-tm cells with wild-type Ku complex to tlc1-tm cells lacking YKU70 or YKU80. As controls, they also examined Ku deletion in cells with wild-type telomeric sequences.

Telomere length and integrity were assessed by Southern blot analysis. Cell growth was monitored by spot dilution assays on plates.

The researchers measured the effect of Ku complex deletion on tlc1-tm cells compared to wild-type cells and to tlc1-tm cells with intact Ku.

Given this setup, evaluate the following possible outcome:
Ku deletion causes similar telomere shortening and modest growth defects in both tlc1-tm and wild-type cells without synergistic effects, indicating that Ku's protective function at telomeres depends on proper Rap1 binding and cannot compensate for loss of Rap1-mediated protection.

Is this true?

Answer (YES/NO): NO